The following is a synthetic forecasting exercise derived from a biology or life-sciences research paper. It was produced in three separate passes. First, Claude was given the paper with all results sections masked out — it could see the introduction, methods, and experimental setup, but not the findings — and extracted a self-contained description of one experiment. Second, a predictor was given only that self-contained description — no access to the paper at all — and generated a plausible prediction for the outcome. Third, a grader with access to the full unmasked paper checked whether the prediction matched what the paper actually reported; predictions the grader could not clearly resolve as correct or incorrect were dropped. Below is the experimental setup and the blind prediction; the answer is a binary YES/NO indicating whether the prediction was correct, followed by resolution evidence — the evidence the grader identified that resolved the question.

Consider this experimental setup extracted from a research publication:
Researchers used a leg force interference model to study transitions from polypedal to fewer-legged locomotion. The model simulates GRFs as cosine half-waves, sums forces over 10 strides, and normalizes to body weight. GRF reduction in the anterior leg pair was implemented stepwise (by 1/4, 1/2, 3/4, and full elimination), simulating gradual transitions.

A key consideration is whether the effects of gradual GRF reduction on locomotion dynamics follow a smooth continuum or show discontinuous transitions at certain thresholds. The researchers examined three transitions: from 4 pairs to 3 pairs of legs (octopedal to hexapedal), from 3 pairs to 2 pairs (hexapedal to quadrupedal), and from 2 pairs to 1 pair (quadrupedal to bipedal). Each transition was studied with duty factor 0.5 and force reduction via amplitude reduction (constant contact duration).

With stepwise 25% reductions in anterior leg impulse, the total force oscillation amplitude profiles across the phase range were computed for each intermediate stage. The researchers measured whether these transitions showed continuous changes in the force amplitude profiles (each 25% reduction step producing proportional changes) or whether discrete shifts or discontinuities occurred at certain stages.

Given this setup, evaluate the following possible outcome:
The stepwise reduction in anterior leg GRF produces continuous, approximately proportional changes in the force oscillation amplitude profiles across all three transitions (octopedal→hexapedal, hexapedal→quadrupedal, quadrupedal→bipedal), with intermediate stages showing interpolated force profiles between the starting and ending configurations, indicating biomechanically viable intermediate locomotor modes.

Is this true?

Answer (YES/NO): NO